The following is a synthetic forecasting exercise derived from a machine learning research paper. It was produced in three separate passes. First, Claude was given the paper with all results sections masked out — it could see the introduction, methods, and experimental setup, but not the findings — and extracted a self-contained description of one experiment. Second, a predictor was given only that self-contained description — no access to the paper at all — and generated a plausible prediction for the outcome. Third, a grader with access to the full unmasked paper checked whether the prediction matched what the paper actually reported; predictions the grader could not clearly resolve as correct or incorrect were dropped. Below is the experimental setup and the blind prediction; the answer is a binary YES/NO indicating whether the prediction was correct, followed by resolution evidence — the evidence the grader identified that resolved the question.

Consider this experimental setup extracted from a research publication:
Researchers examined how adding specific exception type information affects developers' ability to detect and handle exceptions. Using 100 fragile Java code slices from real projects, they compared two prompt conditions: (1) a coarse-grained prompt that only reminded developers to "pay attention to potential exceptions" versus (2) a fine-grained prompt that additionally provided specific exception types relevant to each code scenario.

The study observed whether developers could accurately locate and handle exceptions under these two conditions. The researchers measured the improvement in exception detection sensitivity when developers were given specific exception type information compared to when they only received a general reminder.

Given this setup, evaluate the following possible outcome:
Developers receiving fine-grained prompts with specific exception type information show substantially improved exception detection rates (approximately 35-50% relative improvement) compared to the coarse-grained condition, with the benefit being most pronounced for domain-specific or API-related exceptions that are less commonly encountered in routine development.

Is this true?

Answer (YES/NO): NO